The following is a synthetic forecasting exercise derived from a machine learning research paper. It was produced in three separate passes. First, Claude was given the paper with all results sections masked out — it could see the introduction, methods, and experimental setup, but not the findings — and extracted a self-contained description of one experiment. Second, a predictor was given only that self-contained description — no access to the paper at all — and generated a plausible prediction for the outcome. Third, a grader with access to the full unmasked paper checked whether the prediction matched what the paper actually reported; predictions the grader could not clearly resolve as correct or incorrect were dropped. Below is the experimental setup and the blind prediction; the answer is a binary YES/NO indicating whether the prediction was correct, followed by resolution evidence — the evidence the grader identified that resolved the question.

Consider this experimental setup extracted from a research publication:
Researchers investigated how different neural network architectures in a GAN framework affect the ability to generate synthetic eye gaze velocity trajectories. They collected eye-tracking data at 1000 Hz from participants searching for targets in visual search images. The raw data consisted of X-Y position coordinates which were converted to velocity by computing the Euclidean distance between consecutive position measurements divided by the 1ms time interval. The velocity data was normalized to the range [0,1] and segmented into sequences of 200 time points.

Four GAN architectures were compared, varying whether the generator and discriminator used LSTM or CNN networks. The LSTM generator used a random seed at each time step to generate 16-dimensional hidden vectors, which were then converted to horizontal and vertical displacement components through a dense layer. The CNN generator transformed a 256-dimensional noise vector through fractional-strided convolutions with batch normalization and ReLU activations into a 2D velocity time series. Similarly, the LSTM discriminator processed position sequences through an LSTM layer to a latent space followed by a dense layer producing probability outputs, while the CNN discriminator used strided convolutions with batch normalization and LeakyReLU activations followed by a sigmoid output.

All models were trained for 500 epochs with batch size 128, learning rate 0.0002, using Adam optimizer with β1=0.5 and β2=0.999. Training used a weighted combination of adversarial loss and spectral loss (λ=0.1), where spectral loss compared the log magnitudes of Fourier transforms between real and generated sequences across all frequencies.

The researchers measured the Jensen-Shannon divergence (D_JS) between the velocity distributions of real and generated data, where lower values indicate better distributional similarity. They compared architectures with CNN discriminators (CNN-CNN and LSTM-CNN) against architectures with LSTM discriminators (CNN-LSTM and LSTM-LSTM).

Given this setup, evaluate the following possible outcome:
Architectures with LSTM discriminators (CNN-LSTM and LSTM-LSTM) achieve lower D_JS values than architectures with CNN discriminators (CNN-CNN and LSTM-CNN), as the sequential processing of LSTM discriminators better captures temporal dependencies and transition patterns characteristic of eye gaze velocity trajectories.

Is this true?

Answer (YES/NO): NO